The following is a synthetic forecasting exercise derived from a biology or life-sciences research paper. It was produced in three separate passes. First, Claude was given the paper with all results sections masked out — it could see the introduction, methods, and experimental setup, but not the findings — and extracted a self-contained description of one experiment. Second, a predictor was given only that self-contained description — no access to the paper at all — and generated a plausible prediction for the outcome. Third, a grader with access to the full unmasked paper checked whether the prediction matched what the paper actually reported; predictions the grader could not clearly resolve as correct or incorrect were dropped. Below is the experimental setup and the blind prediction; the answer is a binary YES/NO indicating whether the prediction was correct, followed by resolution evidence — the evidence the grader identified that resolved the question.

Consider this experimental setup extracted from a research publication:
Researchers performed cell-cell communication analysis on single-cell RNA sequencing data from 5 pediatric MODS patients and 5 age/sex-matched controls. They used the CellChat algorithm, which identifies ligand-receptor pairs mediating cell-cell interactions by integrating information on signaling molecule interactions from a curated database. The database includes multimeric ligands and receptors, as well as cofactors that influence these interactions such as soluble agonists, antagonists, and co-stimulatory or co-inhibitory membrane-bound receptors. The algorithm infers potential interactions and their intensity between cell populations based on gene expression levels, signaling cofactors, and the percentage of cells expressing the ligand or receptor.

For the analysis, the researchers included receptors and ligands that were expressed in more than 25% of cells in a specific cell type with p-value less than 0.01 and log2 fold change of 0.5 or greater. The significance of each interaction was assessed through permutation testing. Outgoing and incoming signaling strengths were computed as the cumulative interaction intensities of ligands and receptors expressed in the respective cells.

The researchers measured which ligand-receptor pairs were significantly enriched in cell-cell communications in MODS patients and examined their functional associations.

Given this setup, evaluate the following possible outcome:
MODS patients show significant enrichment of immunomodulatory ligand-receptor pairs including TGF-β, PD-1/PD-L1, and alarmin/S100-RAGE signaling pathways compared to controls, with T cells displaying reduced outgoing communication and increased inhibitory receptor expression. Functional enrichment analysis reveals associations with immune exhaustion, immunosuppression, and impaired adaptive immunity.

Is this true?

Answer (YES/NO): NO